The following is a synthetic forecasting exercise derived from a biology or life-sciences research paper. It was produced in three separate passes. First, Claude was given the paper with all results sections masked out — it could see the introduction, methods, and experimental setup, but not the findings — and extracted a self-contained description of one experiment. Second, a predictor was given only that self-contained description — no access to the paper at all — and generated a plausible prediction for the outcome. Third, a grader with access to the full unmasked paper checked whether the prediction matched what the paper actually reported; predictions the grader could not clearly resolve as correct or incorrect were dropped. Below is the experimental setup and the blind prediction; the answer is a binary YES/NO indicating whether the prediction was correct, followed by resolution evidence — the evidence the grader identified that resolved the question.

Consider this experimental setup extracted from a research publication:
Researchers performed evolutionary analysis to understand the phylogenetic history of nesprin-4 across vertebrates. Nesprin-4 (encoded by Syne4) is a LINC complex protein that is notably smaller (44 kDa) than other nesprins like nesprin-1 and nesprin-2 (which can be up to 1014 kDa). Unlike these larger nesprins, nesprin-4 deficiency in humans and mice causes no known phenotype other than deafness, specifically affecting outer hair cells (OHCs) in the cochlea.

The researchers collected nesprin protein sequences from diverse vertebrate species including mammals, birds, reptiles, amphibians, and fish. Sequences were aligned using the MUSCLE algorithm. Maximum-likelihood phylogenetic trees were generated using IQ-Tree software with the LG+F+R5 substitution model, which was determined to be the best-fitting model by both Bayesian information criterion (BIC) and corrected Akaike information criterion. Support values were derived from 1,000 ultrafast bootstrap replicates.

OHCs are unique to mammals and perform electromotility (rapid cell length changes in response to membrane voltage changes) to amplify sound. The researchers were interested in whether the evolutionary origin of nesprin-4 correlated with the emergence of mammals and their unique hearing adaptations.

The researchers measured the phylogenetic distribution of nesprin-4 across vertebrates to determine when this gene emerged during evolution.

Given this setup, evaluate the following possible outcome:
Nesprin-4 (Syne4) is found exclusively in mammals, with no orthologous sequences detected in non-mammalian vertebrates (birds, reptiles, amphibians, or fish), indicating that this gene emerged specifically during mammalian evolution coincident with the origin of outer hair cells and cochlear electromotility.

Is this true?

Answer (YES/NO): NO